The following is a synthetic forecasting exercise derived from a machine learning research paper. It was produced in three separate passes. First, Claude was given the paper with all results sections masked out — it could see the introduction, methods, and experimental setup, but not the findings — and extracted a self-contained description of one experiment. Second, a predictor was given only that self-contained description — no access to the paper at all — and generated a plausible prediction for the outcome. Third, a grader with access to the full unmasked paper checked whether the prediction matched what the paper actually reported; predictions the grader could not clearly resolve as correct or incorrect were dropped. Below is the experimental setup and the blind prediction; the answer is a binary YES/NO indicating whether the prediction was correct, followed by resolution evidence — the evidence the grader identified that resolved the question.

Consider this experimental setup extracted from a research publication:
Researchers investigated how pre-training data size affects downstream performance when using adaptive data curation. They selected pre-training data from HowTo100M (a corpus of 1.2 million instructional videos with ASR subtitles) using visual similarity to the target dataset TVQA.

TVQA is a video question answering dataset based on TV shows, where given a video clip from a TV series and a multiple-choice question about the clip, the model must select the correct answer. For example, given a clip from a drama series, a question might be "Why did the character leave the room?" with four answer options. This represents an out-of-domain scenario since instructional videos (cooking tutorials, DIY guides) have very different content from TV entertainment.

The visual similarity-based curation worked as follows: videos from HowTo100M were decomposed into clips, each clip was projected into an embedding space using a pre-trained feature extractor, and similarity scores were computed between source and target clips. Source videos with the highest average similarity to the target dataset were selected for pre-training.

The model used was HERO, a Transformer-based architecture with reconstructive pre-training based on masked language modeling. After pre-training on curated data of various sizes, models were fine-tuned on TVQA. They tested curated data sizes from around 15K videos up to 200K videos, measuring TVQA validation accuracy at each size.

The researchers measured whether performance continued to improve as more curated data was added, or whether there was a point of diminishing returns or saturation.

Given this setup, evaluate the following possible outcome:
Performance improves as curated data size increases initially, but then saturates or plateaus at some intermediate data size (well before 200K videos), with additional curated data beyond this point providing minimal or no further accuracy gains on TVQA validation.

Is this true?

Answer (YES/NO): NO